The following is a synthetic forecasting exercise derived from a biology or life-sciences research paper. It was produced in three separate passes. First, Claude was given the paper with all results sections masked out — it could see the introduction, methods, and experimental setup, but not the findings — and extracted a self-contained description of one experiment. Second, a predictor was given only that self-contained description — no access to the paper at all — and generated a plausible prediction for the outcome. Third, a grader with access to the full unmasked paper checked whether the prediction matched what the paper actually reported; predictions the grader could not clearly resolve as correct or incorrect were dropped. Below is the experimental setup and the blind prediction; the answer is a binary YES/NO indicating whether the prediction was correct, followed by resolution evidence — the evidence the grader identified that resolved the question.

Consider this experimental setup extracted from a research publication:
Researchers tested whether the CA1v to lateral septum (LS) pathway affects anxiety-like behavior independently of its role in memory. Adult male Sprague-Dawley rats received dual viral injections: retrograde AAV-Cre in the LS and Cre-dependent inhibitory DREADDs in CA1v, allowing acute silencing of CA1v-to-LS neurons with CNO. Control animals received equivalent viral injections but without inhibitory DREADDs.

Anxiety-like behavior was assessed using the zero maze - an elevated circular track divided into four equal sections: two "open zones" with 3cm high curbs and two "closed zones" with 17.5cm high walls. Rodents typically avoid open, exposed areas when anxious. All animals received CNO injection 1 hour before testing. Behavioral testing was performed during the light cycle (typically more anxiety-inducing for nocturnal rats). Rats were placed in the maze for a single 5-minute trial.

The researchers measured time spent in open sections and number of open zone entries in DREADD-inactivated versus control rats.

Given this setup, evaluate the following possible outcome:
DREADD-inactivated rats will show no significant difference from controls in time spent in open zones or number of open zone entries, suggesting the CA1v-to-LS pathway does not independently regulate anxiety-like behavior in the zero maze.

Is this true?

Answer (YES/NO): YES